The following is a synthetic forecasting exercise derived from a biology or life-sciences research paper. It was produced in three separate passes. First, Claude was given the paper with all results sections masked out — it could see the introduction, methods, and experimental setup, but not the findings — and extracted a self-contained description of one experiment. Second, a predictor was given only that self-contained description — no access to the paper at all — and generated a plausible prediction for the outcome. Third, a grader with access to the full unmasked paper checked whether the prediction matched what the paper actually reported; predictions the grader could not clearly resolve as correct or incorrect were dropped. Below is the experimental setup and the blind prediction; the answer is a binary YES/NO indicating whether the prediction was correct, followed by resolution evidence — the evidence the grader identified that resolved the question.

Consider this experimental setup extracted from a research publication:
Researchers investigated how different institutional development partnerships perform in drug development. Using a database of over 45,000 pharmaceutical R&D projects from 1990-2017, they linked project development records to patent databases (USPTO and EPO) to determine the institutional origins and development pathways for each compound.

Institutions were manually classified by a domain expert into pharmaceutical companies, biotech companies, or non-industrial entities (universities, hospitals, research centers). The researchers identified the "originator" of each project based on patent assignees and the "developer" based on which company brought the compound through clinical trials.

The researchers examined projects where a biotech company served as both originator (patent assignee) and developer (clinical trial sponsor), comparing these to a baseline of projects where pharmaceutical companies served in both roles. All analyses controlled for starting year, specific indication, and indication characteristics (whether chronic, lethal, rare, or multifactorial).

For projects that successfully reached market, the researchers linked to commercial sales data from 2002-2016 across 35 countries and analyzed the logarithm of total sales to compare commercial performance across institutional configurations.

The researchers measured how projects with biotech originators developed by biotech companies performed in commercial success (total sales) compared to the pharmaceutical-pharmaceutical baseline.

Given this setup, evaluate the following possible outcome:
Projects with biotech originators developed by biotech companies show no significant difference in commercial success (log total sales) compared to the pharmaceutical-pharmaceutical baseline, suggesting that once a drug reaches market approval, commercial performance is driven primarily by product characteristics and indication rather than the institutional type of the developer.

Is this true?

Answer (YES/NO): NO